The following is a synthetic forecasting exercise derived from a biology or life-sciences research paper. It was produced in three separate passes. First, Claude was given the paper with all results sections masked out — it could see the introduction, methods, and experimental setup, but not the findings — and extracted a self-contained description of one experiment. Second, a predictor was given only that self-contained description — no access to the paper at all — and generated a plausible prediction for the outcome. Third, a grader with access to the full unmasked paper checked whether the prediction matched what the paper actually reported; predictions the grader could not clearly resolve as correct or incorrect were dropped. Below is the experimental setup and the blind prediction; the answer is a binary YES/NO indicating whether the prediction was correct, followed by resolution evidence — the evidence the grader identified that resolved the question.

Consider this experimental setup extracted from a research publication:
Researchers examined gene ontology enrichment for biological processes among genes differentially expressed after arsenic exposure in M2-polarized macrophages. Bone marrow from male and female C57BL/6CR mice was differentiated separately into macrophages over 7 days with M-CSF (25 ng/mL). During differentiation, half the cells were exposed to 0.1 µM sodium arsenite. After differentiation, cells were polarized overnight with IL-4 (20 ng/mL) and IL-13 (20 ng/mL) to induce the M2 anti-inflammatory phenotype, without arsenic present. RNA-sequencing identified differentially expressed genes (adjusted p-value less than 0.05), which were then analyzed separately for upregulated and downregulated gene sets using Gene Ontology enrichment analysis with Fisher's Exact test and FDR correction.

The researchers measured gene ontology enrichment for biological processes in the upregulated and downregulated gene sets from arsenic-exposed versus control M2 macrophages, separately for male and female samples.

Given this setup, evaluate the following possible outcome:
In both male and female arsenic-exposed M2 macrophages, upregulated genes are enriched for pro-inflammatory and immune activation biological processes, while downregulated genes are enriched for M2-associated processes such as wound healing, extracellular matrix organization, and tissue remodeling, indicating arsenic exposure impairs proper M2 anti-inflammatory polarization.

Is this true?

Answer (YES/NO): NO